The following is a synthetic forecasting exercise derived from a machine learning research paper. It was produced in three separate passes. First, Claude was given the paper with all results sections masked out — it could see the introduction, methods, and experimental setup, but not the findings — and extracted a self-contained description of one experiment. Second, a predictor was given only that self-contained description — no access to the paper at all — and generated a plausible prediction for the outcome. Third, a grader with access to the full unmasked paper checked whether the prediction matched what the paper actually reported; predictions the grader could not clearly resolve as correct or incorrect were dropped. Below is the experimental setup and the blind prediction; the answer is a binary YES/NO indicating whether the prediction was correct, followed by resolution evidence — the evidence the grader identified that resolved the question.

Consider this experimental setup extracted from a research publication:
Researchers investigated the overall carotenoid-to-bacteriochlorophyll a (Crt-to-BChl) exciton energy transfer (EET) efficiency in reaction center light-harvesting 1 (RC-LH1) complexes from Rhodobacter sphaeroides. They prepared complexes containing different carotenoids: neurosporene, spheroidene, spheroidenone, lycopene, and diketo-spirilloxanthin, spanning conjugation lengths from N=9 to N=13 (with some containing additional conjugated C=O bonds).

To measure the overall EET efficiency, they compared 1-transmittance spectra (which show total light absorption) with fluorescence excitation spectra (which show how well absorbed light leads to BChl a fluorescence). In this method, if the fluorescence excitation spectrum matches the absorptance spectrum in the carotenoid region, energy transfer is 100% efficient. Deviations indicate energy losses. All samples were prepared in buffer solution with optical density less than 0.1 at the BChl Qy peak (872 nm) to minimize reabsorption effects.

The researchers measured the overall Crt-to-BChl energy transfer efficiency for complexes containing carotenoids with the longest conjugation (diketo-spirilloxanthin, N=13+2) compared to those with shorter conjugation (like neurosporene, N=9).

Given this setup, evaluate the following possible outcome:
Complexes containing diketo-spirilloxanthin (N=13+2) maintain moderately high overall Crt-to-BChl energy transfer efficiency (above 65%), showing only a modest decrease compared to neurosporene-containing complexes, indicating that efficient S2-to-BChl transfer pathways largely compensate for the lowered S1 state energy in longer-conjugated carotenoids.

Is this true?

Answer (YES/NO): NO